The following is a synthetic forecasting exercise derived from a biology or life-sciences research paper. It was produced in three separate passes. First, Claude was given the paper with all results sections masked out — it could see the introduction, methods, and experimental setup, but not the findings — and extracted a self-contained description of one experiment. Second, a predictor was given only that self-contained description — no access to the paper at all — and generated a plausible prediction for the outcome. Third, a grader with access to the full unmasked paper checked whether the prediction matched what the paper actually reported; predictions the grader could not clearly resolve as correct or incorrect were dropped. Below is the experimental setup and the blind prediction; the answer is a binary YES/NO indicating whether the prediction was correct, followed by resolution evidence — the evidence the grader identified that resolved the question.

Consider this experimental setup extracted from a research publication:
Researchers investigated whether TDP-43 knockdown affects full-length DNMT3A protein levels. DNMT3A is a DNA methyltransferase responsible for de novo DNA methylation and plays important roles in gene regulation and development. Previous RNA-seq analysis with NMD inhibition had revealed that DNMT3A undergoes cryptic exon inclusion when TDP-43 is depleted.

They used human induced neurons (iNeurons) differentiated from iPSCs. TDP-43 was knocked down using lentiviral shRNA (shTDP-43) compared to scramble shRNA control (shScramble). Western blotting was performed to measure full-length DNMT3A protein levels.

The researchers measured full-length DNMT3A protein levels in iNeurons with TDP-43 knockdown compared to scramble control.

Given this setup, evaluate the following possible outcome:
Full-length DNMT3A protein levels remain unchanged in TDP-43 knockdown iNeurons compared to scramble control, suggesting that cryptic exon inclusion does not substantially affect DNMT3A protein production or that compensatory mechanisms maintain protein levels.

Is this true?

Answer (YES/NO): NO